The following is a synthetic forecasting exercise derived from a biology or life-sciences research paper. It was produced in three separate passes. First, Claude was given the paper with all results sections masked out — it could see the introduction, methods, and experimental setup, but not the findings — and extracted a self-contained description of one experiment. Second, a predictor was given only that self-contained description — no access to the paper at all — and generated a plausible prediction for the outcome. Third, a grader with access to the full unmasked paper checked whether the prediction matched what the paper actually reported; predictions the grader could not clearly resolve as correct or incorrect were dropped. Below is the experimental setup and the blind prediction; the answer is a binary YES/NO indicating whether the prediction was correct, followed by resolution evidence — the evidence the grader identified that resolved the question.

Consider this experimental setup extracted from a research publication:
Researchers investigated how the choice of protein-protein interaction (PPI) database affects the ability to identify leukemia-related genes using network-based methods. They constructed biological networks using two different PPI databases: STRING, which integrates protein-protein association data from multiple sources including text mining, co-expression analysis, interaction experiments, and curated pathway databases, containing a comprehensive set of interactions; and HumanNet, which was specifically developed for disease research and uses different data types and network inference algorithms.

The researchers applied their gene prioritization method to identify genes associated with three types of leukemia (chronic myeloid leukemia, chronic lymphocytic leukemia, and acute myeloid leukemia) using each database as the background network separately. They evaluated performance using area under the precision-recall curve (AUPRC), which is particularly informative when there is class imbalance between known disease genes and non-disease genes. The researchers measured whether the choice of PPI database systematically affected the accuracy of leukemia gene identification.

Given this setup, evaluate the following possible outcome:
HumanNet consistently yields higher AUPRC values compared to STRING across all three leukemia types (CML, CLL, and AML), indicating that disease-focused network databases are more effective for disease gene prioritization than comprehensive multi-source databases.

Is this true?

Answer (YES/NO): NO